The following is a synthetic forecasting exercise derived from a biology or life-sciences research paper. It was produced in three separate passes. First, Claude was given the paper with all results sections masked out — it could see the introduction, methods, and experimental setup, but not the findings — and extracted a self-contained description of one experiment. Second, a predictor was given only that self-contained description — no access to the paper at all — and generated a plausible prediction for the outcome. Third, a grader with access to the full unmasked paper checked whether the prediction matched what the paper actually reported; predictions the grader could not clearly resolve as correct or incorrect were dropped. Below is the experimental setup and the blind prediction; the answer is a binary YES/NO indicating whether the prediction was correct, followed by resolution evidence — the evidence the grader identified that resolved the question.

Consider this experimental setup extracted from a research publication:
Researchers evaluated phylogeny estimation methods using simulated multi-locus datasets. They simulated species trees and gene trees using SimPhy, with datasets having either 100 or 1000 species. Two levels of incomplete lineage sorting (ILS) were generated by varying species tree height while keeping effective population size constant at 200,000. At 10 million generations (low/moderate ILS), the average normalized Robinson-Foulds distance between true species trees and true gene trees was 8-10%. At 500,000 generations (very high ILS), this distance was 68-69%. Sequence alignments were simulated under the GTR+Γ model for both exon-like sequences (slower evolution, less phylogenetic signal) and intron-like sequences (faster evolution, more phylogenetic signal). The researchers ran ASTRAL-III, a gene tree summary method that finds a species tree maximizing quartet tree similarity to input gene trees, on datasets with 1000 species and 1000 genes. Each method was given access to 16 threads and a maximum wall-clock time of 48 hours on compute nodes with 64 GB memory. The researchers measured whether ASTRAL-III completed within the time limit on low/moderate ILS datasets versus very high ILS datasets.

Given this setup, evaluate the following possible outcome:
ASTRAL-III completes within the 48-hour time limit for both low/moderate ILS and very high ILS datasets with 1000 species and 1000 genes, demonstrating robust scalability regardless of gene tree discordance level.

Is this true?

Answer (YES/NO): NO